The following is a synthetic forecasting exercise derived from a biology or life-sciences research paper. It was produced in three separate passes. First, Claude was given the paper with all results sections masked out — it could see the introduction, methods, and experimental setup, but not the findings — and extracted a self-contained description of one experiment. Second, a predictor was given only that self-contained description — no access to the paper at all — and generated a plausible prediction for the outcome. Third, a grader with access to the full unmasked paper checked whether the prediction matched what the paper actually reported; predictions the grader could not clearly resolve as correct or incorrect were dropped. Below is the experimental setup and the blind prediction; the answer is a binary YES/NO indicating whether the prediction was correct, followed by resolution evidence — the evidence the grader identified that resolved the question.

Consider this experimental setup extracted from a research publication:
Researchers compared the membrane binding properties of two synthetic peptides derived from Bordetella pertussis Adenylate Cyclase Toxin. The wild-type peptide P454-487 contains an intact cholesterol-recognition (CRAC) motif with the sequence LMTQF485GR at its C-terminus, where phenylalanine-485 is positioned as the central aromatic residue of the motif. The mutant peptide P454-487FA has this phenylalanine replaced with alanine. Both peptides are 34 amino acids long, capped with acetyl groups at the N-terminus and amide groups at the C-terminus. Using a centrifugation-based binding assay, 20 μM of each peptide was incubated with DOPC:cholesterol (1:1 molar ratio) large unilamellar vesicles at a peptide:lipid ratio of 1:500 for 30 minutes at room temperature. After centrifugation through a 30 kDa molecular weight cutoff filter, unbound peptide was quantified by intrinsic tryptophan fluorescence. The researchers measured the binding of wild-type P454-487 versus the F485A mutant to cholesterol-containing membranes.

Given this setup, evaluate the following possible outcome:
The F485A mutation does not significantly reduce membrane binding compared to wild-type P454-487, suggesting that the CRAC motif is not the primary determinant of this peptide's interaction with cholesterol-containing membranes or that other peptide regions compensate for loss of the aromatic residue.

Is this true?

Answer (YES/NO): NO